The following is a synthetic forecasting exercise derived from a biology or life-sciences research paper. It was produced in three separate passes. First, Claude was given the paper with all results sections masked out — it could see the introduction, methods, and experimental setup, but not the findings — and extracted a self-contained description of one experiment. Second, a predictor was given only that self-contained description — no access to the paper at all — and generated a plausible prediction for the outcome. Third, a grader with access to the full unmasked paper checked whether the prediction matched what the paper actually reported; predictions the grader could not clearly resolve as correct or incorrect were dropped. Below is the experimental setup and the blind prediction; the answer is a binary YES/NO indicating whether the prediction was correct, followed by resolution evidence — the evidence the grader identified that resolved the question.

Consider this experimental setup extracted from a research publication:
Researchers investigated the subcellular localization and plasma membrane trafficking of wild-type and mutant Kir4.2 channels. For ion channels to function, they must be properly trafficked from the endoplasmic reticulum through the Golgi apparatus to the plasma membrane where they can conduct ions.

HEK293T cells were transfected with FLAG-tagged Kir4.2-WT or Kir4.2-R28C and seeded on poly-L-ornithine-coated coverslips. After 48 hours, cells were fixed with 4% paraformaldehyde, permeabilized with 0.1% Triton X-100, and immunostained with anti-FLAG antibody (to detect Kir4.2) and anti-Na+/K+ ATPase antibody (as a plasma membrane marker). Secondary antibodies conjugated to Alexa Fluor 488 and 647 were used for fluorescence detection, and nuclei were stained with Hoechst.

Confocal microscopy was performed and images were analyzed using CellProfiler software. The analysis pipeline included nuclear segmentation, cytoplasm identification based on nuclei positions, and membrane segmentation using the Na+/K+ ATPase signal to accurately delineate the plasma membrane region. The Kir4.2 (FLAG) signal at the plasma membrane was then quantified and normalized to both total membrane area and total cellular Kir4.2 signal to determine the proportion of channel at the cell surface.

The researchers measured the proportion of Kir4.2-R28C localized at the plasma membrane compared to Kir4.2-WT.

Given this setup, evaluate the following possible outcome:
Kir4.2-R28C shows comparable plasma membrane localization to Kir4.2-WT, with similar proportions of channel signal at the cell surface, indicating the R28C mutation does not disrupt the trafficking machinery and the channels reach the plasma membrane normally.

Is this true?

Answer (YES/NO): NO